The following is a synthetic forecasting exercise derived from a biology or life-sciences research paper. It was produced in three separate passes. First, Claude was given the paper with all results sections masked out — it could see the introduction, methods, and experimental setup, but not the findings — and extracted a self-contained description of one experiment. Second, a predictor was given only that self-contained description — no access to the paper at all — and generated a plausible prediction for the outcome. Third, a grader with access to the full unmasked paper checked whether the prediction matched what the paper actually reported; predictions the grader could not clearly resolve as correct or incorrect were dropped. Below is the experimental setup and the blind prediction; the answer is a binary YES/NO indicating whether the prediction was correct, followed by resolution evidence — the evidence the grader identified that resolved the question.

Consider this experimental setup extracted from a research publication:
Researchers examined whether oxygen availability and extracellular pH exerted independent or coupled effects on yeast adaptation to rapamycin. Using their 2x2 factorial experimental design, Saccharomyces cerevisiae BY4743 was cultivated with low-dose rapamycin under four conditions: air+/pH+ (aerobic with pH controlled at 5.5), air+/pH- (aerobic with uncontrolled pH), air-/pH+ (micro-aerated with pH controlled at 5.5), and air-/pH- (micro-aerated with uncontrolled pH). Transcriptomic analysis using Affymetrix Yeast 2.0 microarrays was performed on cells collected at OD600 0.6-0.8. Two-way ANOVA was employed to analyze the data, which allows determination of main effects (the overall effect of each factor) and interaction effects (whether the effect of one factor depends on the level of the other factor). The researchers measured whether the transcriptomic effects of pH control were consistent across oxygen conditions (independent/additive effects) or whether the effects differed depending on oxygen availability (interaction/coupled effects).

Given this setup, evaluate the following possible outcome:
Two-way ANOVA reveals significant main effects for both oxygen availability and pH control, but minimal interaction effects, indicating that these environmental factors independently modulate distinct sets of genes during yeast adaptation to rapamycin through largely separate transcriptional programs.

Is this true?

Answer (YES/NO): NO